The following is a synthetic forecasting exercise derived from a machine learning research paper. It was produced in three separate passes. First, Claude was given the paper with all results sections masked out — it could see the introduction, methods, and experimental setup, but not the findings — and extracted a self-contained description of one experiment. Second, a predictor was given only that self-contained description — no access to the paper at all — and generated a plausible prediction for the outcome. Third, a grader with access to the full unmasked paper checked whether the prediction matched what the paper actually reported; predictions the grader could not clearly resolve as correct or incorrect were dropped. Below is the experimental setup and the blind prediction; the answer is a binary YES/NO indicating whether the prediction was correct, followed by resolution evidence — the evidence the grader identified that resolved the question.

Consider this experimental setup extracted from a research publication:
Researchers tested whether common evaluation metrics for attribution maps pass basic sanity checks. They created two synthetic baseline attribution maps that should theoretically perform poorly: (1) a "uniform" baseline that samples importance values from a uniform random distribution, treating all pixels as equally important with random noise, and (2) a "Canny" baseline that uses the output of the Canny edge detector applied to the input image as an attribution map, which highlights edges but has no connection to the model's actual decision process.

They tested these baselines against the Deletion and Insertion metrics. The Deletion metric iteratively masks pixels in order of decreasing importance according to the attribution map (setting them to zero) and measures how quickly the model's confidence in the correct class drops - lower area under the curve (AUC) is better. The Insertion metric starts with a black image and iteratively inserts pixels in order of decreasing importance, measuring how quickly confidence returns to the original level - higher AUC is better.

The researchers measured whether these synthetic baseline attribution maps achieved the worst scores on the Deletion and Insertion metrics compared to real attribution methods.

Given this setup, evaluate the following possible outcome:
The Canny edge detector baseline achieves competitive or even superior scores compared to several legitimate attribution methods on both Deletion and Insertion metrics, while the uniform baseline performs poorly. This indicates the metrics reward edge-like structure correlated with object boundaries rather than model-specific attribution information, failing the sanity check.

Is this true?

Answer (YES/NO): NO